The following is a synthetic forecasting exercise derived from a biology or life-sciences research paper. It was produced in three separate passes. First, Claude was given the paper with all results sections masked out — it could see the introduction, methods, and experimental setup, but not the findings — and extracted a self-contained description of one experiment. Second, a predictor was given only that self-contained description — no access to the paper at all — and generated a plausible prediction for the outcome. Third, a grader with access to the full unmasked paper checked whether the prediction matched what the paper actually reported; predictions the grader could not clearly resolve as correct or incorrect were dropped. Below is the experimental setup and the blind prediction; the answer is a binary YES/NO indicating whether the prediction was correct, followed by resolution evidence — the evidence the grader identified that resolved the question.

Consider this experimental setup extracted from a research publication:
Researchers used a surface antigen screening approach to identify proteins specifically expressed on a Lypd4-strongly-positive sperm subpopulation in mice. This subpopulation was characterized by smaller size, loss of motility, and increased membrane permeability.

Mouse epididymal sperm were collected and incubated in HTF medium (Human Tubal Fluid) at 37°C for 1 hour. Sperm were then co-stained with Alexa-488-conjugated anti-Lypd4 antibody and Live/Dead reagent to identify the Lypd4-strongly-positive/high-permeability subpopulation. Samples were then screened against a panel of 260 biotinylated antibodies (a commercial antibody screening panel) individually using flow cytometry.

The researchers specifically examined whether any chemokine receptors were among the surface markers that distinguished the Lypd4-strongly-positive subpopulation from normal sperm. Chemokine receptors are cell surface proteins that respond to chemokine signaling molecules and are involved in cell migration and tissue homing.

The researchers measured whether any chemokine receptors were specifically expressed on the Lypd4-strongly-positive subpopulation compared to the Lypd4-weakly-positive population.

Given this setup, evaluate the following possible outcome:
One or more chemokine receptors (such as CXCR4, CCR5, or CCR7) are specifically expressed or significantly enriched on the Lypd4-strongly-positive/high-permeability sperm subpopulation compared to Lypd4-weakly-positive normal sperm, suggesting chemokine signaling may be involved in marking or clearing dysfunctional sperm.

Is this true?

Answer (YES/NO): YES